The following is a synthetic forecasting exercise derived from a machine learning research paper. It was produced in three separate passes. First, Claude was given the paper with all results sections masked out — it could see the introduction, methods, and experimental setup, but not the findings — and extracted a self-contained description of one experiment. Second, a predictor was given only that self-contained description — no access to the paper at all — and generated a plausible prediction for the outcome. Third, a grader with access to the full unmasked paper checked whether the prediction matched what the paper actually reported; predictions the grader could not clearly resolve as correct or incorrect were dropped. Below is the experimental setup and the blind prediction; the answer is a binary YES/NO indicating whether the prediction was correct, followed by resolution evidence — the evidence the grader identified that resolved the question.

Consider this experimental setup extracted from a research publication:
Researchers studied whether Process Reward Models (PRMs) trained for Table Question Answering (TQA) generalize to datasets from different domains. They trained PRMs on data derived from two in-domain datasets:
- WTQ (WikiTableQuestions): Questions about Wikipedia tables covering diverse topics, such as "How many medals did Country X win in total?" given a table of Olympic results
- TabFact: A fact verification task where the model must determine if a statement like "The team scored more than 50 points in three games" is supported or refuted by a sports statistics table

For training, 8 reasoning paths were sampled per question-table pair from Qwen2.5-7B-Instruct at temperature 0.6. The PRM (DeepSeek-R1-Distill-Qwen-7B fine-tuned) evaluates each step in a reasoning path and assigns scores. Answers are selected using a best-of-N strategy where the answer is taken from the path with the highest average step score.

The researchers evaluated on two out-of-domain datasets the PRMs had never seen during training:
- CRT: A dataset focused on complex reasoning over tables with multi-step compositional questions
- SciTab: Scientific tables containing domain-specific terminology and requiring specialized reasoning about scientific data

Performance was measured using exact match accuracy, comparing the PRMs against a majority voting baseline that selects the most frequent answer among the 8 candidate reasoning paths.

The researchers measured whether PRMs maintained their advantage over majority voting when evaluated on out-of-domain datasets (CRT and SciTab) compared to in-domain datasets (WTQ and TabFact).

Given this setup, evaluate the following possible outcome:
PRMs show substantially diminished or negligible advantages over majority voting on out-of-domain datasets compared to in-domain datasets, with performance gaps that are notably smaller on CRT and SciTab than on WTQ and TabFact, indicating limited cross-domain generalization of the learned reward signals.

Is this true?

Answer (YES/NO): NO